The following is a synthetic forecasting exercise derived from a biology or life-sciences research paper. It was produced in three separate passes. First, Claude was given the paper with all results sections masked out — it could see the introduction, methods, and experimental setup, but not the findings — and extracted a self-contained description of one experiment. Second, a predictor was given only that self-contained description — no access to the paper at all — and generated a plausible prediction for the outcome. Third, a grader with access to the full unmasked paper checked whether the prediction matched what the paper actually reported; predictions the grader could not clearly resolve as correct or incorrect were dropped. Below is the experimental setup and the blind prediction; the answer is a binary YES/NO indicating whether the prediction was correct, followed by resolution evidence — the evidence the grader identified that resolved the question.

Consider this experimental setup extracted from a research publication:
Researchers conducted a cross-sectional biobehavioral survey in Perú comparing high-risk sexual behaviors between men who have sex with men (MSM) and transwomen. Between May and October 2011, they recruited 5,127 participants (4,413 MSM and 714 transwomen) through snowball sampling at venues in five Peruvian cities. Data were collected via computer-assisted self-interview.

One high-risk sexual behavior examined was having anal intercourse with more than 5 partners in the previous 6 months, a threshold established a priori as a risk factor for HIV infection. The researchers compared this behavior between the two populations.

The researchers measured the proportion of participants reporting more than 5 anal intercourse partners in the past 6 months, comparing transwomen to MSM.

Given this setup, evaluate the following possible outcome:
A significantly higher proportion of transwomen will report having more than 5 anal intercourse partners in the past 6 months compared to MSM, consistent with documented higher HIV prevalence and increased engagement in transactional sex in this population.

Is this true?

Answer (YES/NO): YES